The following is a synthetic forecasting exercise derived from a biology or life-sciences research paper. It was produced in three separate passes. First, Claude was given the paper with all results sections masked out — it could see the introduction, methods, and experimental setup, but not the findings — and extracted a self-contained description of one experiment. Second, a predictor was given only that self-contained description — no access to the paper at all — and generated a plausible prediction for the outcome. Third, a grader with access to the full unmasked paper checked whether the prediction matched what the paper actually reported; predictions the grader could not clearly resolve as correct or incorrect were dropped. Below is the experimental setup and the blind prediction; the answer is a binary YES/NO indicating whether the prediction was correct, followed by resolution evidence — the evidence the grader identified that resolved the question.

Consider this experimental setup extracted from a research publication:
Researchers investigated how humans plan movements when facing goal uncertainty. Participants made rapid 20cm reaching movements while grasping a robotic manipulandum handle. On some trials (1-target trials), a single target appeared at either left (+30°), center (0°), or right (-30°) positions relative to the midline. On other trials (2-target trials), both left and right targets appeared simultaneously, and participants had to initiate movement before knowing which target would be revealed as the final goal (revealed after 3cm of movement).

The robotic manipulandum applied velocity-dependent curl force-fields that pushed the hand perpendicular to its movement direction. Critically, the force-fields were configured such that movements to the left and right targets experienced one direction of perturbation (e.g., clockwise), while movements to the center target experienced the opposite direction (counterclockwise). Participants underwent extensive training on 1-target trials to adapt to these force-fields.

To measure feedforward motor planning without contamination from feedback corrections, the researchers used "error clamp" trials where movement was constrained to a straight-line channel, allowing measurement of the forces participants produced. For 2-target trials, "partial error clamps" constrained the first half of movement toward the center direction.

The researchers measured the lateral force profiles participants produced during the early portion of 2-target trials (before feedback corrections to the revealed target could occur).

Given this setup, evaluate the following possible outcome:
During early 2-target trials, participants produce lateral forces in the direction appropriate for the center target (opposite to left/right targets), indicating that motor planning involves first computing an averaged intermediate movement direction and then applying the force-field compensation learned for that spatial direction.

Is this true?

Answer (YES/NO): YES